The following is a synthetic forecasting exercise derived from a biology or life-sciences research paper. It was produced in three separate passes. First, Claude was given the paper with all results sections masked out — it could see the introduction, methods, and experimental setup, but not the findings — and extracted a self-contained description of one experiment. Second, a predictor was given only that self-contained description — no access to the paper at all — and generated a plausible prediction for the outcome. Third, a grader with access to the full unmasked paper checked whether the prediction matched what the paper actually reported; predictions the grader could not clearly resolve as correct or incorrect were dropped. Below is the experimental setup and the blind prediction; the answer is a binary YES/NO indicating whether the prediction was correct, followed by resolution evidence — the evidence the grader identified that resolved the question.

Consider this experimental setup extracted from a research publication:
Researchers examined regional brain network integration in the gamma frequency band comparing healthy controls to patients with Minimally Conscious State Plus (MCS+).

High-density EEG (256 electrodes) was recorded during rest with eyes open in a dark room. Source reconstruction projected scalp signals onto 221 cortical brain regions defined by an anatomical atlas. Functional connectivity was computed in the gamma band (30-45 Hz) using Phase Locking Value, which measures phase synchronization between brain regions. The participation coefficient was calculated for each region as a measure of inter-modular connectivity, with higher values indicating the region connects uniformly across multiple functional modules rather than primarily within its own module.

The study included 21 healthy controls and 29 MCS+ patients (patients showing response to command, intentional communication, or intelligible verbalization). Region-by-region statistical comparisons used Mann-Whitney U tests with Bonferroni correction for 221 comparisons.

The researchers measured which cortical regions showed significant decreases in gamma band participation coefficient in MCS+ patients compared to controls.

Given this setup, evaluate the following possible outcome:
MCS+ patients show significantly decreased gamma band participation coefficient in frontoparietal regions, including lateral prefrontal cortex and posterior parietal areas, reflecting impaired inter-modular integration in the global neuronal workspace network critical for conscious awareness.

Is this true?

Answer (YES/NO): NO